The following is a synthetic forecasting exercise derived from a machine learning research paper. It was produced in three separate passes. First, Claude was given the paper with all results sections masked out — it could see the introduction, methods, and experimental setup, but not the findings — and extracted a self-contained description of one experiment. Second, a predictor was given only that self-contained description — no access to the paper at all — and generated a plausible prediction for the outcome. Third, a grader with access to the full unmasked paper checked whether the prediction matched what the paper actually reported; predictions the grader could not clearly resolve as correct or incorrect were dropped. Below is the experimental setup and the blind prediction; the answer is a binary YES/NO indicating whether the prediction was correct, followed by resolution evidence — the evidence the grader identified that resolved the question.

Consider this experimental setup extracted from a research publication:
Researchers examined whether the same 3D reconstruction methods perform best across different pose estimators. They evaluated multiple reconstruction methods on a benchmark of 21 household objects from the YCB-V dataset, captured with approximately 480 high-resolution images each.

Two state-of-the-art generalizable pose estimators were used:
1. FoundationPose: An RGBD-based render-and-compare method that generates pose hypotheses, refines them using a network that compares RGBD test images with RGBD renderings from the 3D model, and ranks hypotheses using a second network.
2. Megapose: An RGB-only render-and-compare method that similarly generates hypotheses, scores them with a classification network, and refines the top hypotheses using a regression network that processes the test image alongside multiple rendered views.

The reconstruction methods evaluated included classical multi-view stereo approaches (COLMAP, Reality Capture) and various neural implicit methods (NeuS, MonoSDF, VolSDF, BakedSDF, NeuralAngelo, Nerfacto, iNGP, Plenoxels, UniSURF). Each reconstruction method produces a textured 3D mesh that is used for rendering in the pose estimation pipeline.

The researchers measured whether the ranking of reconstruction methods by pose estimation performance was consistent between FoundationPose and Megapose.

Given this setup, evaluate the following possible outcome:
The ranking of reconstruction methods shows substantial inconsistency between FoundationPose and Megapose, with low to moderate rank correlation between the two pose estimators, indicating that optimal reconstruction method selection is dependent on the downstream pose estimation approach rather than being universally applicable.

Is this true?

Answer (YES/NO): NO